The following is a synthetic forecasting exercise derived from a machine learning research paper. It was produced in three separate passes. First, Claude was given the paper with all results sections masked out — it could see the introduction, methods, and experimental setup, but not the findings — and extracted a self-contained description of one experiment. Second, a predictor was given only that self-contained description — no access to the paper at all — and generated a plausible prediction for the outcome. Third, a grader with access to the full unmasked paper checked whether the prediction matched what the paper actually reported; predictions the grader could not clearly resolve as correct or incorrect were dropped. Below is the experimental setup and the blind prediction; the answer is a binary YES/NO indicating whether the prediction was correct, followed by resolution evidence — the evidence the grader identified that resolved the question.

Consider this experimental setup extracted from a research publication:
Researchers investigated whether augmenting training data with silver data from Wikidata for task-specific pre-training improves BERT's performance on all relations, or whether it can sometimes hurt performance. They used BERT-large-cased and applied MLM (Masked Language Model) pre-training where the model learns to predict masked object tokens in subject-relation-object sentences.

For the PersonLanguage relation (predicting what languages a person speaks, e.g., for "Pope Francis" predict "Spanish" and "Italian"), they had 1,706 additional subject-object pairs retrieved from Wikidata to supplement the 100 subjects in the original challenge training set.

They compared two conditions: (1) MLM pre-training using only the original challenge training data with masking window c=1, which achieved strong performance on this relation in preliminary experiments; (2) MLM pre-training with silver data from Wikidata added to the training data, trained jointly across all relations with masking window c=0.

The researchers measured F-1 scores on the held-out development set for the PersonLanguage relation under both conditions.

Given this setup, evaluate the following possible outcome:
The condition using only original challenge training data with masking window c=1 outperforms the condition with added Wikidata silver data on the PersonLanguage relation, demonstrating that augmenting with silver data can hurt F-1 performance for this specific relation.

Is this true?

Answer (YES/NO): YES